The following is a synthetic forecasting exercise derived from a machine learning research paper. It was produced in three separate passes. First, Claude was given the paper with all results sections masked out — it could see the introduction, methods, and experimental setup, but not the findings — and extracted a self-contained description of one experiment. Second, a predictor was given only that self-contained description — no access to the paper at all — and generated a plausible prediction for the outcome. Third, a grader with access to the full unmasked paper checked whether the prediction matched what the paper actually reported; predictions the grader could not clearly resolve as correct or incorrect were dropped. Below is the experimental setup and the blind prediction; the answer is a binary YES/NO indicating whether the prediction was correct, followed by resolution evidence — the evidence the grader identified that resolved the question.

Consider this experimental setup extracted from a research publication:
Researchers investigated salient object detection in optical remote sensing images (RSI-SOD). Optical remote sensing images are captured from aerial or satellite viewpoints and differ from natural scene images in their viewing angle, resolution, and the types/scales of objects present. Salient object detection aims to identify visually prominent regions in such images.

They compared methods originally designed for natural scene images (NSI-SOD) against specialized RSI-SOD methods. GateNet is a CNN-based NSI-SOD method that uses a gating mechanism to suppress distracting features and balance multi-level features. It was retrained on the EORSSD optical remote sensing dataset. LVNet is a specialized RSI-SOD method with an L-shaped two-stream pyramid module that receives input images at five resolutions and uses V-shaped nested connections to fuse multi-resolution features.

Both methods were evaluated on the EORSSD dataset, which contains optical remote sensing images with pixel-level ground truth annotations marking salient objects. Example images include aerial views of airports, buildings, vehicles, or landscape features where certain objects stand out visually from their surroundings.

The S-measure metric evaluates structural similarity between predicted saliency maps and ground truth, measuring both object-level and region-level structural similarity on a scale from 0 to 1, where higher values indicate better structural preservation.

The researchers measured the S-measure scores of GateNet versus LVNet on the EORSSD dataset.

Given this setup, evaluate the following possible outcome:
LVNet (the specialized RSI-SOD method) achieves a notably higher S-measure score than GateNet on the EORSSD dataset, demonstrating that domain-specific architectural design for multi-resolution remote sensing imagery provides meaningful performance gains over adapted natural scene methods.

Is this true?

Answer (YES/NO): NO